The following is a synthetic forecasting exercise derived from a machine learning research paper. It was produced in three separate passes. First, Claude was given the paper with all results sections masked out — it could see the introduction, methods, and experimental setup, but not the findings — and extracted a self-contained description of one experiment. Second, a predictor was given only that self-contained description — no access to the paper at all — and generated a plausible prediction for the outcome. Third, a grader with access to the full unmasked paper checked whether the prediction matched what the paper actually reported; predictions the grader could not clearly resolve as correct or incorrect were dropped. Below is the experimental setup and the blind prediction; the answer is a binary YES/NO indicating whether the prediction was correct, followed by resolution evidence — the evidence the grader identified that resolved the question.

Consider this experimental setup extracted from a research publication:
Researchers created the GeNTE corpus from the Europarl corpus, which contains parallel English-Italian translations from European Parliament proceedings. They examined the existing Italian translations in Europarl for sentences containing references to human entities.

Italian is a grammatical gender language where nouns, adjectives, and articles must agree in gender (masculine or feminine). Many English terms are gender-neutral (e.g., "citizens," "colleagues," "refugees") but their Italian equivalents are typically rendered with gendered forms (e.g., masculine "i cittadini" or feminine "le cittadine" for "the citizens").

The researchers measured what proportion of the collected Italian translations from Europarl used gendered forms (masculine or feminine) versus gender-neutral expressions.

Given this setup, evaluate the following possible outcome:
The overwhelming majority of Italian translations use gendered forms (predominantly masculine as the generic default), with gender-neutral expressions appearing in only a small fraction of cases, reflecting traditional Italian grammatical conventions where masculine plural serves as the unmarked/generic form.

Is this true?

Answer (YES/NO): YES